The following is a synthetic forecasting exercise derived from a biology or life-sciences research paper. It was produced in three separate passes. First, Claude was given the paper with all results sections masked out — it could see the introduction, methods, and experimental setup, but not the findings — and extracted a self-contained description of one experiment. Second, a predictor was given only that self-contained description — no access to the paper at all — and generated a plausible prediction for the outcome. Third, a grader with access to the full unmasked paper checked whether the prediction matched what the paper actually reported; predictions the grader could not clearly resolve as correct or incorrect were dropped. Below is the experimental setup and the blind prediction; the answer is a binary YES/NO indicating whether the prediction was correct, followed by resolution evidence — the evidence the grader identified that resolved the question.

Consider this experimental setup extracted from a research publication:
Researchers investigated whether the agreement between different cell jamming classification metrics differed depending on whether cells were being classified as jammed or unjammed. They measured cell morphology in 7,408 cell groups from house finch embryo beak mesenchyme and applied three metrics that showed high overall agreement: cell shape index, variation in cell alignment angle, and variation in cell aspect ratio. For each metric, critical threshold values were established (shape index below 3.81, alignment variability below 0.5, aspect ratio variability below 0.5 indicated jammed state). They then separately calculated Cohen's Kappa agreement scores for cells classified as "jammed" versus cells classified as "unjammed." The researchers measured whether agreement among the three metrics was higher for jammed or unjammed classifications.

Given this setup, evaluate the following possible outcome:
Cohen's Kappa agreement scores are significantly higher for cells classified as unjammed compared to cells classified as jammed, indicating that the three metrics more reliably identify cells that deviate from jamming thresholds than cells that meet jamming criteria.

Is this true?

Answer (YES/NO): NO